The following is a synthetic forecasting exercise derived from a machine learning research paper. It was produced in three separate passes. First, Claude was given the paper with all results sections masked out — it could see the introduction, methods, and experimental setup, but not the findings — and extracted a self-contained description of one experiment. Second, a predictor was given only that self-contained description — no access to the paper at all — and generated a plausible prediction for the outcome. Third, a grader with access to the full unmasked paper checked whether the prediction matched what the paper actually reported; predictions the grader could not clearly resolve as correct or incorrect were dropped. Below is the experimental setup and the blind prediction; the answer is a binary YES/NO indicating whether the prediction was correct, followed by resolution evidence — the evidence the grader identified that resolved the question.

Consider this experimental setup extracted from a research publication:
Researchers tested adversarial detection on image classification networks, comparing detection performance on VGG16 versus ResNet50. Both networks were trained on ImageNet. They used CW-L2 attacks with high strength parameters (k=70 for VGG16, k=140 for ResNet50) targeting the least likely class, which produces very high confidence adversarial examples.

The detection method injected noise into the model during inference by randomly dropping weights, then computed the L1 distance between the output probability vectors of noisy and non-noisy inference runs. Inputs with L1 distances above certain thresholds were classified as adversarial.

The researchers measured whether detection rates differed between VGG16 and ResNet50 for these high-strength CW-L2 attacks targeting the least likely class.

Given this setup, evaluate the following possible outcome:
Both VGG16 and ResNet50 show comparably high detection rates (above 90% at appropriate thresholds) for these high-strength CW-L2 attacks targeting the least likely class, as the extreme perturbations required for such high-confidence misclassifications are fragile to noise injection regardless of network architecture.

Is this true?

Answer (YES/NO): YES